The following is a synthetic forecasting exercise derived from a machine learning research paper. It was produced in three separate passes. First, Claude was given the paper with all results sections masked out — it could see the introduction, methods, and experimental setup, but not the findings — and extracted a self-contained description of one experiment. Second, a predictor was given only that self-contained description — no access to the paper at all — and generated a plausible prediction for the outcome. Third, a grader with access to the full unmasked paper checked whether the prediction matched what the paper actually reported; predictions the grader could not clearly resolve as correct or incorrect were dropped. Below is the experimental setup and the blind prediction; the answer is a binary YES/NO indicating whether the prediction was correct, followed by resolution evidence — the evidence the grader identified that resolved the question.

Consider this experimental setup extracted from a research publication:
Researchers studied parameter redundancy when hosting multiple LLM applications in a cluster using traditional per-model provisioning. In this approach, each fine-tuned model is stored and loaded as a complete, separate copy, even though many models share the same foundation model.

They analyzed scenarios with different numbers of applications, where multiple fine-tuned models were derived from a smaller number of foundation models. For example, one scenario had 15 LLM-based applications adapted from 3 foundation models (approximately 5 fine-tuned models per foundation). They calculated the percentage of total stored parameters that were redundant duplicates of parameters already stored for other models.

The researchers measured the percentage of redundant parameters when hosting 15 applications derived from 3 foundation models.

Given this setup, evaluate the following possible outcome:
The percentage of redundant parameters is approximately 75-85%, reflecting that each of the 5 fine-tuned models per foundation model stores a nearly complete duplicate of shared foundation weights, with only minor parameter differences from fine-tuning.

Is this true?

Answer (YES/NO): NO